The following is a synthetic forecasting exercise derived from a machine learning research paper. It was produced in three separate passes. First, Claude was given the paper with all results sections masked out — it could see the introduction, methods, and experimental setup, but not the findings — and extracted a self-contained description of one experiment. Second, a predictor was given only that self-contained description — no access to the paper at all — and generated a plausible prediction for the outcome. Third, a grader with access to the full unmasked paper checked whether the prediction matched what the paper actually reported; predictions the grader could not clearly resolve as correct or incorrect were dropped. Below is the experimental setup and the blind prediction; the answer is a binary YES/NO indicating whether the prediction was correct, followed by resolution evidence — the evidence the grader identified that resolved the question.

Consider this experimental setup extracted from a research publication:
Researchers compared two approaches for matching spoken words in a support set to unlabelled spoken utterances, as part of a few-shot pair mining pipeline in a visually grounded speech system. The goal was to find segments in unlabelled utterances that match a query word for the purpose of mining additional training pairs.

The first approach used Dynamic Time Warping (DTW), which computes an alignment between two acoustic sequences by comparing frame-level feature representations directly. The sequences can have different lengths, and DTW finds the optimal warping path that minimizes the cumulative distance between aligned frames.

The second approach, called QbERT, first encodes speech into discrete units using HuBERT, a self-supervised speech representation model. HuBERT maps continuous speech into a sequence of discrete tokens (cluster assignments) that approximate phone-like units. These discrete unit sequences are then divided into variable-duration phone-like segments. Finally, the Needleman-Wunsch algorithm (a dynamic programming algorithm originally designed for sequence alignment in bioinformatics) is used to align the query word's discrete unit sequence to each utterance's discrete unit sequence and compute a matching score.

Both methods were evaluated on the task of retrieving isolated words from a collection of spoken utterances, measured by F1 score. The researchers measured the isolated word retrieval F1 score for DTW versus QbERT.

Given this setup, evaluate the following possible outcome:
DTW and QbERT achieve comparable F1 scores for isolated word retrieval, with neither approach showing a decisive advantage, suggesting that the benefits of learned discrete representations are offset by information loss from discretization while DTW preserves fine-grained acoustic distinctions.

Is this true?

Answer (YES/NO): NO